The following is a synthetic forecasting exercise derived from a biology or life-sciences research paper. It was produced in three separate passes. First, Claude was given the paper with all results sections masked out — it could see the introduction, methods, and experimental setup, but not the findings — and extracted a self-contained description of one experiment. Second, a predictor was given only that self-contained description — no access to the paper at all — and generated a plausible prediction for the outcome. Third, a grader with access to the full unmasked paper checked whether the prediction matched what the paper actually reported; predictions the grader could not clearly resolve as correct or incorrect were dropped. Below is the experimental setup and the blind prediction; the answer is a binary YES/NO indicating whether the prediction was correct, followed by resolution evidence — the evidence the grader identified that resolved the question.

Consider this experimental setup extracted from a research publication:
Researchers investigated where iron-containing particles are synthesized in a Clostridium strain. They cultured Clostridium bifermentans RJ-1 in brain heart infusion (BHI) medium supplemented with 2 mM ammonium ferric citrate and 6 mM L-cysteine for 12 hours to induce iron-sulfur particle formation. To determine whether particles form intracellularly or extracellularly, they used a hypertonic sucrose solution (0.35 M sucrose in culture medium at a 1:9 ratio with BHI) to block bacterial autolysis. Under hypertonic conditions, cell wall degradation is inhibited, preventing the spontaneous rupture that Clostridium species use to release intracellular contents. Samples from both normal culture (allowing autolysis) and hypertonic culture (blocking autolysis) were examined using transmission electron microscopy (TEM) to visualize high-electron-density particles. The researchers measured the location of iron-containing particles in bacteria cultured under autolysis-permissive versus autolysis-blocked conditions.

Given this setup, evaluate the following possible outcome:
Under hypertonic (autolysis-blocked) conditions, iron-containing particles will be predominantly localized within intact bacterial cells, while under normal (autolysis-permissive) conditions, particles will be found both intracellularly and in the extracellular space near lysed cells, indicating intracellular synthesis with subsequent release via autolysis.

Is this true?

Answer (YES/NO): YES